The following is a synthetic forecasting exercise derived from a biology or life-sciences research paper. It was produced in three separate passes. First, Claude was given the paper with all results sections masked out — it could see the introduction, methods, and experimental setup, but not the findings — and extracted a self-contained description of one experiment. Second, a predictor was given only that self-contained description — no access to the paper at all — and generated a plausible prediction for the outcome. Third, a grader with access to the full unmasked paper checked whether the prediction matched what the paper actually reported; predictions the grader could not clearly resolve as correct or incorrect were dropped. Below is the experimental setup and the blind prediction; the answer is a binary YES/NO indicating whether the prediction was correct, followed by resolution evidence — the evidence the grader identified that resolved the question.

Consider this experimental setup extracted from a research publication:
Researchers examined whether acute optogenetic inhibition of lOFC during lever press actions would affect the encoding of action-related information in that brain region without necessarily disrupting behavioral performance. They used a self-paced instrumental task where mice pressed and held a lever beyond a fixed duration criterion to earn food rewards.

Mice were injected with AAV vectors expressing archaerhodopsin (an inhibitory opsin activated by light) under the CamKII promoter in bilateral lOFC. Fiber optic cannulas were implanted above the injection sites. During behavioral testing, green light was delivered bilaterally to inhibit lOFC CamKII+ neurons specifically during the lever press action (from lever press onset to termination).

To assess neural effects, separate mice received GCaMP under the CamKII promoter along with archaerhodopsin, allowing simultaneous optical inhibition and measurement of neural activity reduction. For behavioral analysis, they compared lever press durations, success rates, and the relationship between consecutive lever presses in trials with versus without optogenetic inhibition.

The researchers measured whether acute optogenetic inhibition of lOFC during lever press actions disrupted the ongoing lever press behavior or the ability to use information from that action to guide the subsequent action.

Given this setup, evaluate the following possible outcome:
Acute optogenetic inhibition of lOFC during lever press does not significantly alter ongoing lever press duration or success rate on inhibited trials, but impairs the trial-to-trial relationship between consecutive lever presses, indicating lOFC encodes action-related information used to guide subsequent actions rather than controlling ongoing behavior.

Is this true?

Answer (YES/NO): NO